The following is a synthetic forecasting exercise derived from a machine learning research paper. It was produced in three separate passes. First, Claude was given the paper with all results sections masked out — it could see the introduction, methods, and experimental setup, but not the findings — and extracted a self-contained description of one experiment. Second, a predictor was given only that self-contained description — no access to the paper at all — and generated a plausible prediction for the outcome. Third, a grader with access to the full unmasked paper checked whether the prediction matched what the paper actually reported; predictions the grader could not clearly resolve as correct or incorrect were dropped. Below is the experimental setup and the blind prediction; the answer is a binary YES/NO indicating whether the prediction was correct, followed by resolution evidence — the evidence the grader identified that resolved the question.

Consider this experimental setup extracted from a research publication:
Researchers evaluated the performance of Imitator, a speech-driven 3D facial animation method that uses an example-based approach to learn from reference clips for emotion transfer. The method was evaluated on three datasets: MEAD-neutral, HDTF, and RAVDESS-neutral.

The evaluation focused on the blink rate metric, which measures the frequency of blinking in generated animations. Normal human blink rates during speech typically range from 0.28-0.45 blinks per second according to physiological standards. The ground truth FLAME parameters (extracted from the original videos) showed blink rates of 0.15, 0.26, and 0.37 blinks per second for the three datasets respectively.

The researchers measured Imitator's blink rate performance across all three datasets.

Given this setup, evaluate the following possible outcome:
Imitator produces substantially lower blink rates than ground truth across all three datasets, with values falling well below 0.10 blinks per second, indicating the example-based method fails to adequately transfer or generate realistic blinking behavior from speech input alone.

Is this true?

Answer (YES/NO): YES